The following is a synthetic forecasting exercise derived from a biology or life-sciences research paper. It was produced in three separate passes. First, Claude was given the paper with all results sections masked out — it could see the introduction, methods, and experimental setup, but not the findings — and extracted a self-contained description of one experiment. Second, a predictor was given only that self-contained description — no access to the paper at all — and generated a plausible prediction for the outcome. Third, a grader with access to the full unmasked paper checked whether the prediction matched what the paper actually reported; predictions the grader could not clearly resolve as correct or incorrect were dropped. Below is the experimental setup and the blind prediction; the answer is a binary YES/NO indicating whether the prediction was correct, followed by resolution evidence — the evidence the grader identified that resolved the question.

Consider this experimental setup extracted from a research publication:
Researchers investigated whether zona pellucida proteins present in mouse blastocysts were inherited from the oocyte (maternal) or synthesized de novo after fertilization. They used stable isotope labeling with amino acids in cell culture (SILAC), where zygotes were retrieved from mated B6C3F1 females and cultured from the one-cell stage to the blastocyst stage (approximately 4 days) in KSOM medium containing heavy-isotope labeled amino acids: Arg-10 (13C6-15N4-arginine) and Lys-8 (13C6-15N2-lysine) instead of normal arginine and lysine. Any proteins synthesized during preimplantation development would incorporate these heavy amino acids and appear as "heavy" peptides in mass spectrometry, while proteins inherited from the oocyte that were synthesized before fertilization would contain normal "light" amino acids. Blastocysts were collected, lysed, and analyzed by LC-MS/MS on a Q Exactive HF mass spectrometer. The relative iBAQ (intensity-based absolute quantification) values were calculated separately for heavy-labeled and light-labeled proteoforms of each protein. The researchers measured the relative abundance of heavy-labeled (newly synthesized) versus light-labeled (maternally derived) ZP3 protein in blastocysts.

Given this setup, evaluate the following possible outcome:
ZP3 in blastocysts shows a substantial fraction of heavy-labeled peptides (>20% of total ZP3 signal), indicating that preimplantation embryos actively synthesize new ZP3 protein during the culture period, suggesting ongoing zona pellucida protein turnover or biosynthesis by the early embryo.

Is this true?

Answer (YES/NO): NO